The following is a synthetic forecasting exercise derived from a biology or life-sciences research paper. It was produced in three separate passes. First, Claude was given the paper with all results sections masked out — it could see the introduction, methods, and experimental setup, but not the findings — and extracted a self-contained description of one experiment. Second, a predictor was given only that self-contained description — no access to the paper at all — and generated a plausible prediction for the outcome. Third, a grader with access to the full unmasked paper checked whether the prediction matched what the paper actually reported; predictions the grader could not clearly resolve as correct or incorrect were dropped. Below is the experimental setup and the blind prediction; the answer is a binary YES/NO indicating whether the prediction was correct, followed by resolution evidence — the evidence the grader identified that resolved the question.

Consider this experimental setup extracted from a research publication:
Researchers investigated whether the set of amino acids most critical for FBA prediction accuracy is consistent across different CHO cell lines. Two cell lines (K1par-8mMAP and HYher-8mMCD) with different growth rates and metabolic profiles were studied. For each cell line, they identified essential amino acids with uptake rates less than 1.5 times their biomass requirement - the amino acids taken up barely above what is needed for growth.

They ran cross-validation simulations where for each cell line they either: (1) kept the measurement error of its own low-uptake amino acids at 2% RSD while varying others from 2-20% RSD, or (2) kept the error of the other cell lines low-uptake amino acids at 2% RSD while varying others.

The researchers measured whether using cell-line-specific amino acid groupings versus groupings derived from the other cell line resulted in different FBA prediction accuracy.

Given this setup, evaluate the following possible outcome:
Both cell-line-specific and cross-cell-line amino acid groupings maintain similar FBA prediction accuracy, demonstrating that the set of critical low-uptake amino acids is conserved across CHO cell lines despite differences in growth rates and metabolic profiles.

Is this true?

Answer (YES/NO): NO